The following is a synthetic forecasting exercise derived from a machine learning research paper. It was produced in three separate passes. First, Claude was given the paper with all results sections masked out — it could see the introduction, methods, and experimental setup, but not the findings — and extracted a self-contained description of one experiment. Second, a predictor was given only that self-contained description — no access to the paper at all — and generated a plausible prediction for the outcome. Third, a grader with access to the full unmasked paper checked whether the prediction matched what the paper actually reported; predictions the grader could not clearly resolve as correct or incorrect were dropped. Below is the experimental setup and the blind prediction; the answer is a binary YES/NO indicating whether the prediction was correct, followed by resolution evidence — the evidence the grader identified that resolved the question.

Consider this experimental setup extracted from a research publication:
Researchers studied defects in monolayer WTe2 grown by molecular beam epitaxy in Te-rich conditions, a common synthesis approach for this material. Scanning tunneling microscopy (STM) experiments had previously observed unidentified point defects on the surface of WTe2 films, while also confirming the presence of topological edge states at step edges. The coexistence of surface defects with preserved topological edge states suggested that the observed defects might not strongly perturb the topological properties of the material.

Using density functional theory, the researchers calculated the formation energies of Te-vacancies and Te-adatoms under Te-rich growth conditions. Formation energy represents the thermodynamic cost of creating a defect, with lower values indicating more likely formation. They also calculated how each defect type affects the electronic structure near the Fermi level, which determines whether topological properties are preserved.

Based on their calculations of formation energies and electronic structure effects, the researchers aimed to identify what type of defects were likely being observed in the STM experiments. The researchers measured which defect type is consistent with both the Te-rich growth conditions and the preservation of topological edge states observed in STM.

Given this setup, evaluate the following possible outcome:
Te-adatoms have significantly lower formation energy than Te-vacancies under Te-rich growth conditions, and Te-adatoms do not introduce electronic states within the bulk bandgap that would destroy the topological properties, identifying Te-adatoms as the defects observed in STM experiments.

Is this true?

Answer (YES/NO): YES